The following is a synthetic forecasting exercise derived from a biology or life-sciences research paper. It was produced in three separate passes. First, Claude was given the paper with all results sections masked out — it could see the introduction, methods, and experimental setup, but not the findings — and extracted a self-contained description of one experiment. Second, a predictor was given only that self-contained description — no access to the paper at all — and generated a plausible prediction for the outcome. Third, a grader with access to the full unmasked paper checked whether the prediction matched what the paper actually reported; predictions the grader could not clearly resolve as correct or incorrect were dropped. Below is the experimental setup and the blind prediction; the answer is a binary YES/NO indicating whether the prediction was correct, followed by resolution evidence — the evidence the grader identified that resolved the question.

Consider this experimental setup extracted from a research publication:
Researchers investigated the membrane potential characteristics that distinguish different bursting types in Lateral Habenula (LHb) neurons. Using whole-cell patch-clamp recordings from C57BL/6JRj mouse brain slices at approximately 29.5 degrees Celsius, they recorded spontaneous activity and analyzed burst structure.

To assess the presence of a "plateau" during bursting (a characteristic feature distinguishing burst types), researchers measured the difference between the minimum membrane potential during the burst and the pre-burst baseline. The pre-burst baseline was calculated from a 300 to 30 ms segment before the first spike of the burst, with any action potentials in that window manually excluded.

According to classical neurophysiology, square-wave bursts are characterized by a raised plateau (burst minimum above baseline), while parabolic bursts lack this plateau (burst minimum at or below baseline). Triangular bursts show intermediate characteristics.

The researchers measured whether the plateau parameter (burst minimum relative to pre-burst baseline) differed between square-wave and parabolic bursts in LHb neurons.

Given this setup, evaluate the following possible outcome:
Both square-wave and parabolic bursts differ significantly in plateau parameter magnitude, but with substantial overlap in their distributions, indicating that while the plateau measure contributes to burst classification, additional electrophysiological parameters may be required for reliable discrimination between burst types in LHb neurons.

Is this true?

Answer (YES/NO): NO